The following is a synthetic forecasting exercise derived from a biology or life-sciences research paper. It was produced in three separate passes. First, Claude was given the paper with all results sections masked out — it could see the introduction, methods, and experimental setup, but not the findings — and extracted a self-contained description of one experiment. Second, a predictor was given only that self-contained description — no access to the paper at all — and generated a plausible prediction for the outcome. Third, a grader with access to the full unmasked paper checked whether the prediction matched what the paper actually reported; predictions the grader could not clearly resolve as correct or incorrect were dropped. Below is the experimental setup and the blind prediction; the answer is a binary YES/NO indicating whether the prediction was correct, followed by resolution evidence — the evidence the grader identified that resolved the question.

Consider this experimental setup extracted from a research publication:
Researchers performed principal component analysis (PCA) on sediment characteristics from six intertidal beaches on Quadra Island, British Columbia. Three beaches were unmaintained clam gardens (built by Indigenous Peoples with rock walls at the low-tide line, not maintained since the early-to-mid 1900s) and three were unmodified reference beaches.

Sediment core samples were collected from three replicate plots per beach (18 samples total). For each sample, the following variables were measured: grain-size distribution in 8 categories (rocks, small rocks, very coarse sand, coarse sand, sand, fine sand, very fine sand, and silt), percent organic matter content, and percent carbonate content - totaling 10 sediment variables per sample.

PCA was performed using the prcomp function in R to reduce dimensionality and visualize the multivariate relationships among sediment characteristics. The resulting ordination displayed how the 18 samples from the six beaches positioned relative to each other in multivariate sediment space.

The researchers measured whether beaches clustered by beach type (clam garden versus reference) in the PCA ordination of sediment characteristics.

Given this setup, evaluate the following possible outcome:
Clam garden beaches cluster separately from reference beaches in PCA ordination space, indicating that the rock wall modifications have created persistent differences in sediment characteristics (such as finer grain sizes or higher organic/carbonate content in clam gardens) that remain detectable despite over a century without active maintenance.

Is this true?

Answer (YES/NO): NO